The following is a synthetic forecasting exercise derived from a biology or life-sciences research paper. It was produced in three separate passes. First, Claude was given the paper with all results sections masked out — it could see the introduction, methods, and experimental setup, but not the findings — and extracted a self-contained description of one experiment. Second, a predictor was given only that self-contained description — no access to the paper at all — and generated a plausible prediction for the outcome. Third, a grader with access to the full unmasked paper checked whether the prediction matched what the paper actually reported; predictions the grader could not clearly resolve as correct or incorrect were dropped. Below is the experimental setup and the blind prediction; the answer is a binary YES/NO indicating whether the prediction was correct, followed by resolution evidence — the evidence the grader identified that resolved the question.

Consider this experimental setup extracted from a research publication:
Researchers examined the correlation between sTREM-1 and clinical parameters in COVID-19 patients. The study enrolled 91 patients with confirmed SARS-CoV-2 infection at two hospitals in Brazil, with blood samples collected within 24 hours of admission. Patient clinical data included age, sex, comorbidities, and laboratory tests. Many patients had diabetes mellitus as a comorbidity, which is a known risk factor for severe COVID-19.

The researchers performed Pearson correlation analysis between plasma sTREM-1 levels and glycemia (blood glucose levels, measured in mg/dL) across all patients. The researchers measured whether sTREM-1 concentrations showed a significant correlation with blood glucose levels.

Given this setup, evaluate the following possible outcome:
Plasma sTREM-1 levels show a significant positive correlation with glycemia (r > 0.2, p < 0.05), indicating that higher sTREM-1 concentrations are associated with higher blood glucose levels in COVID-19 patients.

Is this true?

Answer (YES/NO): NO